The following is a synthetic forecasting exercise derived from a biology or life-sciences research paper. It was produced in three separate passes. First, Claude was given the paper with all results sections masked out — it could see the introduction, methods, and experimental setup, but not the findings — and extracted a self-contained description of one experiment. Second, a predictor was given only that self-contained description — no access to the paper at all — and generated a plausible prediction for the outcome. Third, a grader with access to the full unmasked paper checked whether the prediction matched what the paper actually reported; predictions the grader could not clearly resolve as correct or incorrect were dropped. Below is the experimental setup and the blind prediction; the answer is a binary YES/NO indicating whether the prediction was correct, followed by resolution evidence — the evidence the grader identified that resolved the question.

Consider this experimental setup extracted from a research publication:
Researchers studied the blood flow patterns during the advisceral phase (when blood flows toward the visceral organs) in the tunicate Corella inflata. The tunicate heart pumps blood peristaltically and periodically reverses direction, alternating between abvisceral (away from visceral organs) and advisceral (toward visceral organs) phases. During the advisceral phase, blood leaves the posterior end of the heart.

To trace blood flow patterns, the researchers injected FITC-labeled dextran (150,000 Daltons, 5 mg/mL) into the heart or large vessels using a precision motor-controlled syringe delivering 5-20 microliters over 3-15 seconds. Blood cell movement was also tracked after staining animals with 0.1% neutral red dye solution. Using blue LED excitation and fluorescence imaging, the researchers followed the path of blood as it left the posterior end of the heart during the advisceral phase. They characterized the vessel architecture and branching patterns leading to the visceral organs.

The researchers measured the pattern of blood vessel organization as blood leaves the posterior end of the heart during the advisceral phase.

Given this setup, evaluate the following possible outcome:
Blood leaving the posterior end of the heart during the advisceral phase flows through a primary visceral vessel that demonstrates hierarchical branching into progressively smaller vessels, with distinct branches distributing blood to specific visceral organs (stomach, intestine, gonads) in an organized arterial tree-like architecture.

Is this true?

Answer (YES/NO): NO